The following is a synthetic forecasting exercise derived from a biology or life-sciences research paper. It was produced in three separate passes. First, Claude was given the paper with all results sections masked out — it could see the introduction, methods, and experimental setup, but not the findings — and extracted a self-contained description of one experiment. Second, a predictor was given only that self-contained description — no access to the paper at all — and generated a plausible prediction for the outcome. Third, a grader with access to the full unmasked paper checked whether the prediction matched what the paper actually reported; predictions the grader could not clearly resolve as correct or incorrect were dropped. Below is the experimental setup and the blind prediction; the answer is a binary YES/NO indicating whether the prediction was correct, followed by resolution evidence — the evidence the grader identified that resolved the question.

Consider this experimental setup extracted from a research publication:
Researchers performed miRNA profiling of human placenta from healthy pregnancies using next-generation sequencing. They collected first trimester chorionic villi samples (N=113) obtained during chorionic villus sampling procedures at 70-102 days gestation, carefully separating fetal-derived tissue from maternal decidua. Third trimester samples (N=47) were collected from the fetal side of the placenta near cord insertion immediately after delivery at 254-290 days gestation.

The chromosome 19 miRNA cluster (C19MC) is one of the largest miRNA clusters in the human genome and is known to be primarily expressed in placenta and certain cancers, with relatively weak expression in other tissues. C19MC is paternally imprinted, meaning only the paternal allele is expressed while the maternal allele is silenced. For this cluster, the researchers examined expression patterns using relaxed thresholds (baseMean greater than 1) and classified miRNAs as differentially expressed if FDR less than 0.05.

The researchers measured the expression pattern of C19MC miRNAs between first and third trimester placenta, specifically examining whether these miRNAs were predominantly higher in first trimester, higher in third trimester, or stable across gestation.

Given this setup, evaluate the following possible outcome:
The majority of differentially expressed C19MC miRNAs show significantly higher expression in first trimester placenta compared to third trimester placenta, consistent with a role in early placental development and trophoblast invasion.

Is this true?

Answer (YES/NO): NO